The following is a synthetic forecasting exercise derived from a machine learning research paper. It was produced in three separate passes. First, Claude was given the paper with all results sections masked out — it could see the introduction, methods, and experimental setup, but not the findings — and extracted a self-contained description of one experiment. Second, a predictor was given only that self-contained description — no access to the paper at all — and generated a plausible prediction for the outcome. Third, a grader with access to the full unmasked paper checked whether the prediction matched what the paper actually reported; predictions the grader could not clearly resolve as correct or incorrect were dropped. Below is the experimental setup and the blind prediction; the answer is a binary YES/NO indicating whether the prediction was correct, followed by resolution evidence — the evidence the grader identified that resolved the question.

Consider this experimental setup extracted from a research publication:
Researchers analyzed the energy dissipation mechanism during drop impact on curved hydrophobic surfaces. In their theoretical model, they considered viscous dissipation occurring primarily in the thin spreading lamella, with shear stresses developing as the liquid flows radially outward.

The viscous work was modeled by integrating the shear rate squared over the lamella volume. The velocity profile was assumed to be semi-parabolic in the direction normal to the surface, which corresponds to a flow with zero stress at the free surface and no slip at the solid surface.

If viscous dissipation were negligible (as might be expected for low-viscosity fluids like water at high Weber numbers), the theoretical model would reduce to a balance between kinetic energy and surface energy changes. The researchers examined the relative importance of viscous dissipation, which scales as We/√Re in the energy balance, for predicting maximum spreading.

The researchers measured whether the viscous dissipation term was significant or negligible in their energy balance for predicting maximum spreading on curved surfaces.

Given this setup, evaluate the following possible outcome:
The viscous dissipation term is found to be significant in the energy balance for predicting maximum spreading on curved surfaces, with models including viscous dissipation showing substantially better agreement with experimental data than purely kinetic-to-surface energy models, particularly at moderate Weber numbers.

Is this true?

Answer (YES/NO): NO